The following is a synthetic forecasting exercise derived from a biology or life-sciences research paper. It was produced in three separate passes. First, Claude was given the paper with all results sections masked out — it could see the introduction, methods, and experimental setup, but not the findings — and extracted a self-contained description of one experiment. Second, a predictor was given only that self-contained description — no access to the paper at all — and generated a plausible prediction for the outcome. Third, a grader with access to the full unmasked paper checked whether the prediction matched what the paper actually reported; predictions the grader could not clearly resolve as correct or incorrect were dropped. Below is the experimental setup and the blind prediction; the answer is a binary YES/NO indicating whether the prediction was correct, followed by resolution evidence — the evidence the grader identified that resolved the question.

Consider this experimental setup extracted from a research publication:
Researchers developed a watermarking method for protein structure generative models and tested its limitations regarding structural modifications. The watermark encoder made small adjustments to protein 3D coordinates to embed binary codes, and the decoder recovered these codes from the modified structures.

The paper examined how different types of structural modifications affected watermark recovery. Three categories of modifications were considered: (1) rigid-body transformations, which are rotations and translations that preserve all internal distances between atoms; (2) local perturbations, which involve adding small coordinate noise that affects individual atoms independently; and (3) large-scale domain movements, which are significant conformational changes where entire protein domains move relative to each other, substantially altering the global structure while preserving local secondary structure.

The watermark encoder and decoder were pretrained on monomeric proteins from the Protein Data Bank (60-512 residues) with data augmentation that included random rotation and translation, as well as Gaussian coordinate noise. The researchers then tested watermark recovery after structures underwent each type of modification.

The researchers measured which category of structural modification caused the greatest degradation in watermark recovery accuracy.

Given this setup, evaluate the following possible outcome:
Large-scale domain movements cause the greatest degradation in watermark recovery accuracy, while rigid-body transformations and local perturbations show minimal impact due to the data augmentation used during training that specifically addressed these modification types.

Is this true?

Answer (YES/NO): YES